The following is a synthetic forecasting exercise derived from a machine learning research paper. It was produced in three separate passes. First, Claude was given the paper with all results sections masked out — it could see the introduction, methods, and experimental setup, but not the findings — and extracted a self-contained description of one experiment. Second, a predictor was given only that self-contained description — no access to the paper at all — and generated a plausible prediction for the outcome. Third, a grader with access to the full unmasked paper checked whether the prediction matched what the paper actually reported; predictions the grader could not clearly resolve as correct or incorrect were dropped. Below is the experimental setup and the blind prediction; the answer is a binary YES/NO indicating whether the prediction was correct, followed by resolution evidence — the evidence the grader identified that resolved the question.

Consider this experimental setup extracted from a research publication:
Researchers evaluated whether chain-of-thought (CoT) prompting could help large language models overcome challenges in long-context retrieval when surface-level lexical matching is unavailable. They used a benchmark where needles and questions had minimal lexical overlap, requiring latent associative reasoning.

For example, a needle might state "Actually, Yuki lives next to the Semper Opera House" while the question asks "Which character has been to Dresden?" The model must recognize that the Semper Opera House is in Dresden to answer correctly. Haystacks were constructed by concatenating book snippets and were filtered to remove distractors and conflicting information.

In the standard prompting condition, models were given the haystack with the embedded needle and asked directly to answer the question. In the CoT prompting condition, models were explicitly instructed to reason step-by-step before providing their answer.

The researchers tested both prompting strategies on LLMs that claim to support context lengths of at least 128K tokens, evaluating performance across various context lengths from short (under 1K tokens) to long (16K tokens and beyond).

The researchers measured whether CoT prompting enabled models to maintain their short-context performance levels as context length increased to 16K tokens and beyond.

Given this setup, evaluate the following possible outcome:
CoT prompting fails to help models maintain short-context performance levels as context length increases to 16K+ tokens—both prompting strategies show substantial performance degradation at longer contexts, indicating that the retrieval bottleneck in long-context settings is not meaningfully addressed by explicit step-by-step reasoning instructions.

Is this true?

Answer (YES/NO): YES